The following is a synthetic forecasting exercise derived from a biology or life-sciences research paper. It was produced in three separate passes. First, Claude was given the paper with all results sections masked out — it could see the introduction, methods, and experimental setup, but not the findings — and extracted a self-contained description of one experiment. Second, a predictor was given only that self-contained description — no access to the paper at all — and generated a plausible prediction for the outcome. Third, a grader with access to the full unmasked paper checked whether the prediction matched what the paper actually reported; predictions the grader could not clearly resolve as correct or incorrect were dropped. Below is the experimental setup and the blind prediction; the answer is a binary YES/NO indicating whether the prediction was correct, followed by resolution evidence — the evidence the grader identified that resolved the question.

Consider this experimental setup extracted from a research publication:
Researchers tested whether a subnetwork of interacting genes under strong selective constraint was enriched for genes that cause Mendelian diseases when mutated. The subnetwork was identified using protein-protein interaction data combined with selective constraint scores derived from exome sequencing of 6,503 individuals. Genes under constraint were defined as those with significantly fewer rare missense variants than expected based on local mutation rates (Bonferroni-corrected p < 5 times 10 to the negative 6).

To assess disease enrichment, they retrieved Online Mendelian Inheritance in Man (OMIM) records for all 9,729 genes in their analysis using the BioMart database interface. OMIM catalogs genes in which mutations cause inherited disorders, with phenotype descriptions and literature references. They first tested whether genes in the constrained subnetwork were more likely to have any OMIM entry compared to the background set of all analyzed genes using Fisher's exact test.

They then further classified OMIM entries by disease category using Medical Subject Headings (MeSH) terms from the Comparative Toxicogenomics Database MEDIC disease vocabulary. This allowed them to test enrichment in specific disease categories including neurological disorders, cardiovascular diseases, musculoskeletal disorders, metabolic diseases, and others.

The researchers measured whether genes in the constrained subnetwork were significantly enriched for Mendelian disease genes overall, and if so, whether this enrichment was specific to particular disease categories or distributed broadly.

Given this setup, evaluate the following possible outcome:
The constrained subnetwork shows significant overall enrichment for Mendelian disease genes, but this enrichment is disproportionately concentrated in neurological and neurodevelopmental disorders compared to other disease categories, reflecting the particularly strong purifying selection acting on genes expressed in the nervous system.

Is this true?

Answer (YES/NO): YES